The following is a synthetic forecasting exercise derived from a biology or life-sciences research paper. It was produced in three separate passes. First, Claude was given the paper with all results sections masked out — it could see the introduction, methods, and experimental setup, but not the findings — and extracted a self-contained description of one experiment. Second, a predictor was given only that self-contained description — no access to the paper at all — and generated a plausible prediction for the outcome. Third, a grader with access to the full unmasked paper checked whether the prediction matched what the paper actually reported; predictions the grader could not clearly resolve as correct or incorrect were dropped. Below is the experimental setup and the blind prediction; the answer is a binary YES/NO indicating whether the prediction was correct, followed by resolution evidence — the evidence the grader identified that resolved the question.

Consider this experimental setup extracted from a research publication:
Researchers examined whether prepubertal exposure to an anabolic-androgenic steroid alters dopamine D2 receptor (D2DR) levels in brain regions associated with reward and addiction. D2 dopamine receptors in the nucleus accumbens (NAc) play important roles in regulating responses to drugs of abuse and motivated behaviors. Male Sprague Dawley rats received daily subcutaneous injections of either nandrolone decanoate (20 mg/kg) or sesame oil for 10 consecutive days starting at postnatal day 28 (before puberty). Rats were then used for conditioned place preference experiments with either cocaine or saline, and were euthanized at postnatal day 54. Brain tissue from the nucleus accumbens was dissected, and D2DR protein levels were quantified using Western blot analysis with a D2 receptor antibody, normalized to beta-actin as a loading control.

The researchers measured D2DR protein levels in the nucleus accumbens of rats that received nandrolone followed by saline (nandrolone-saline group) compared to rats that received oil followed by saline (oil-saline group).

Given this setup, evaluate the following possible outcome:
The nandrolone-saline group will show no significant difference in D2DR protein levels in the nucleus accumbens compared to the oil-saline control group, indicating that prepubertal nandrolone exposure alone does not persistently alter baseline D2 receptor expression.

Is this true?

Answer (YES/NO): NO